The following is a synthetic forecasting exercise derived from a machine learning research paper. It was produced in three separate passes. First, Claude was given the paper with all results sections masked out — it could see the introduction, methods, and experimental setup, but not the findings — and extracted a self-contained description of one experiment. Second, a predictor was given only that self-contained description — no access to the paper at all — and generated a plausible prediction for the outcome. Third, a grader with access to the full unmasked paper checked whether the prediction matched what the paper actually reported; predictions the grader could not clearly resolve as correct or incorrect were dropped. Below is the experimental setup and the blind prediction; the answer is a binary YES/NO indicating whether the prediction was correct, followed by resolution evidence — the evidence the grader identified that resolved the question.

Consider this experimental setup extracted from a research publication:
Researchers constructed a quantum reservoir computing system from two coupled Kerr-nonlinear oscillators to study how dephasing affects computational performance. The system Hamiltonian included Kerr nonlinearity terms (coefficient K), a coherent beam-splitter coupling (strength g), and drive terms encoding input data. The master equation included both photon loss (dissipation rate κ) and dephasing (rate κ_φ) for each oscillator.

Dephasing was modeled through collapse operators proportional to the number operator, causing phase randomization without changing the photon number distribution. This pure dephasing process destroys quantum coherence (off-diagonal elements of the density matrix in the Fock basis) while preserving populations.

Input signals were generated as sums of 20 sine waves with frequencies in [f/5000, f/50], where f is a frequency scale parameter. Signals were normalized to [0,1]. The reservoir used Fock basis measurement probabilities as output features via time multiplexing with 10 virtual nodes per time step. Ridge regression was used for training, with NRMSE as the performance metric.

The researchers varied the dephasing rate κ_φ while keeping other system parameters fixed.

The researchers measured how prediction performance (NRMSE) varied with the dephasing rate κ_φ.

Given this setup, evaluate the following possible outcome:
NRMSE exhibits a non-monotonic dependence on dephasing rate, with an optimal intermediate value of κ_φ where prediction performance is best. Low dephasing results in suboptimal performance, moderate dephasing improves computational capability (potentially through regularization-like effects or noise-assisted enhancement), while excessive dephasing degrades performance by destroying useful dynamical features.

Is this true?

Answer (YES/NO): NO